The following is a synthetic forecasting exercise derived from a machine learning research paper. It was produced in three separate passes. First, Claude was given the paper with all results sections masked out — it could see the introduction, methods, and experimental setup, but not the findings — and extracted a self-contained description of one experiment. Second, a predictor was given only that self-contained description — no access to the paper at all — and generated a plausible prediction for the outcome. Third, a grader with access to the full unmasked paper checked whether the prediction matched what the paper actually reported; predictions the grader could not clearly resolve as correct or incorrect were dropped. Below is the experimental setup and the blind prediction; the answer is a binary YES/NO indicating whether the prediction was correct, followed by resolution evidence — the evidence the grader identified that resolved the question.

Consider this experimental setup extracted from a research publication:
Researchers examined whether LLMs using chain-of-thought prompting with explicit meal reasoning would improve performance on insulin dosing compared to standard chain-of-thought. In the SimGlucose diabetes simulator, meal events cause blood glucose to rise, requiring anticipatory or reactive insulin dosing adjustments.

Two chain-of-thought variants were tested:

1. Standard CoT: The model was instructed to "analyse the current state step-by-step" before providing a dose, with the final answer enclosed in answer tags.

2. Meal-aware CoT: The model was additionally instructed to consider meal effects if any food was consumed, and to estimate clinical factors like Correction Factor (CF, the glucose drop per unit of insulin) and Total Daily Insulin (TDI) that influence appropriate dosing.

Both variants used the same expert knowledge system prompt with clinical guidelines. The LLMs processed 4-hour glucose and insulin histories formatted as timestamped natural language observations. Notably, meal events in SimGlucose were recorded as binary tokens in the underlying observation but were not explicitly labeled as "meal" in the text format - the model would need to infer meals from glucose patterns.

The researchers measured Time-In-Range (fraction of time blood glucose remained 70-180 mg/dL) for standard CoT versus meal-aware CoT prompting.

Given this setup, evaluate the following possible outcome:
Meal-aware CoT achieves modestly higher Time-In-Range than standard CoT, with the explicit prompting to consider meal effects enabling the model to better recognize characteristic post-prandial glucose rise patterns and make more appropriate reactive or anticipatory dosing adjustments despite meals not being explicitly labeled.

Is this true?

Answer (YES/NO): NO